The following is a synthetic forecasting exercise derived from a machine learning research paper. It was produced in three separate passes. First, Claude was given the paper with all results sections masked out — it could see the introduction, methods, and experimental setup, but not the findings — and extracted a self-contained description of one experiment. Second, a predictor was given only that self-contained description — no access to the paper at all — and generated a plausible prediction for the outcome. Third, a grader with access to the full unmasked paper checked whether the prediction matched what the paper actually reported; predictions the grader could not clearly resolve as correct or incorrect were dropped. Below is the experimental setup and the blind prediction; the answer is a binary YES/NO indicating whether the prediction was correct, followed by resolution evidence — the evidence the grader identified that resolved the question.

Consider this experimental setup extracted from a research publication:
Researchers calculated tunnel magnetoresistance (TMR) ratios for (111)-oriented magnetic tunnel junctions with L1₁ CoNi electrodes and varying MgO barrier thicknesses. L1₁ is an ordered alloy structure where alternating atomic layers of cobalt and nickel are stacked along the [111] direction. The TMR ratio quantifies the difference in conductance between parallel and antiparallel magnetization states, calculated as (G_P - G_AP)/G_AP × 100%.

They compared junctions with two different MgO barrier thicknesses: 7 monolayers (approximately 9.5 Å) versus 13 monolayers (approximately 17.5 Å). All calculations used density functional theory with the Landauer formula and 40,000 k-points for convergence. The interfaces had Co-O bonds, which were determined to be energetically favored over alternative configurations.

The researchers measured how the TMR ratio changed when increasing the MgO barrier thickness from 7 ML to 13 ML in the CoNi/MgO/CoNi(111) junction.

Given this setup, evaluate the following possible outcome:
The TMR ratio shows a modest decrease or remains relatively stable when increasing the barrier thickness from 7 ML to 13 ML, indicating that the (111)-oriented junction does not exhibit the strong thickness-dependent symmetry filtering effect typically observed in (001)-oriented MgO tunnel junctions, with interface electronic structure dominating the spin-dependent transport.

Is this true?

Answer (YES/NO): YES